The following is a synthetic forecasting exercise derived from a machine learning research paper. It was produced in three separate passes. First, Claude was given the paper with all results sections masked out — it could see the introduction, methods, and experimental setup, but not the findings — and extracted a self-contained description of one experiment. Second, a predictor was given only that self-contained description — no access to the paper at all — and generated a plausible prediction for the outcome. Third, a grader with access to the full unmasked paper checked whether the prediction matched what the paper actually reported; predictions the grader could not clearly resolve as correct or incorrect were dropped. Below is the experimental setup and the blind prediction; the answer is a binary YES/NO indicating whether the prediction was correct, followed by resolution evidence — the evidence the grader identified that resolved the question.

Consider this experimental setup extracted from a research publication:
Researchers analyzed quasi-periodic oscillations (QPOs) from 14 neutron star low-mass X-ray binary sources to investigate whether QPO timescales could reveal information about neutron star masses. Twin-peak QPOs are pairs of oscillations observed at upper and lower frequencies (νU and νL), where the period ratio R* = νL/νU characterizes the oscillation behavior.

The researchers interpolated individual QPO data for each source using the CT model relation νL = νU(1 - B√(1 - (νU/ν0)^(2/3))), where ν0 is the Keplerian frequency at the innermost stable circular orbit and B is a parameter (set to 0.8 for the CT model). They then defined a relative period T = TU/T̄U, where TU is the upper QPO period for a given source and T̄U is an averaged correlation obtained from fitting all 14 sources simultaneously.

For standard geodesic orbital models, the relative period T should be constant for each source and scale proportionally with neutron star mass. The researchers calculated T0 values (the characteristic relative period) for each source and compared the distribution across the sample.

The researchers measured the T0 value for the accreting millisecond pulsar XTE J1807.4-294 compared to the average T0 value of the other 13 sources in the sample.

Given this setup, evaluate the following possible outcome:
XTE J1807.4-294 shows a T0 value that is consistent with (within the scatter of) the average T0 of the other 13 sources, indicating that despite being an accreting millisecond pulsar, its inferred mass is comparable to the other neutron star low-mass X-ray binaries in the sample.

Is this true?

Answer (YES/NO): NO